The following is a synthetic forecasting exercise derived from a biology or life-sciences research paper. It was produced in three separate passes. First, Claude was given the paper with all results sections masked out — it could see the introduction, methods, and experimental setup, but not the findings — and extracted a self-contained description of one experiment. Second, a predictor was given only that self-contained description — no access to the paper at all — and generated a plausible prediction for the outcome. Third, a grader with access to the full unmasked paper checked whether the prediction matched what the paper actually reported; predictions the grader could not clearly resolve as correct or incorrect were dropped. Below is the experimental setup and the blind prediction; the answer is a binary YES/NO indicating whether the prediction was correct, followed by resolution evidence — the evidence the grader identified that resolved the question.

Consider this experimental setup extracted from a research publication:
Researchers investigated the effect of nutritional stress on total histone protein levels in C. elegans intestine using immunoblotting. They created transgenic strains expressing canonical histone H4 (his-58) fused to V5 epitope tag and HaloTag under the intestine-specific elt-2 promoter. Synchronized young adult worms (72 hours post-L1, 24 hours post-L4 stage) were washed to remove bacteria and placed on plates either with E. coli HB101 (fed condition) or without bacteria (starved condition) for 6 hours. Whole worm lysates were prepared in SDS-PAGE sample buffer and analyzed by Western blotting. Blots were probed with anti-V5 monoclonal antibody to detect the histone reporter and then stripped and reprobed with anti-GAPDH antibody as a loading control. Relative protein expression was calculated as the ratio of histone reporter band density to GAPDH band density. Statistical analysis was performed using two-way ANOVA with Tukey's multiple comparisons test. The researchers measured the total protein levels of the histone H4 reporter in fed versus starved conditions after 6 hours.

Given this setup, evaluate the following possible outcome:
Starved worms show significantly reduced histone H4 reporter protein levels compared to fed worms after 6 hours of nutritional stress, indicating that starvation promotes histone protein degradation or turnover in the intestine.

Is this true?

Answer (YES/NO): NO